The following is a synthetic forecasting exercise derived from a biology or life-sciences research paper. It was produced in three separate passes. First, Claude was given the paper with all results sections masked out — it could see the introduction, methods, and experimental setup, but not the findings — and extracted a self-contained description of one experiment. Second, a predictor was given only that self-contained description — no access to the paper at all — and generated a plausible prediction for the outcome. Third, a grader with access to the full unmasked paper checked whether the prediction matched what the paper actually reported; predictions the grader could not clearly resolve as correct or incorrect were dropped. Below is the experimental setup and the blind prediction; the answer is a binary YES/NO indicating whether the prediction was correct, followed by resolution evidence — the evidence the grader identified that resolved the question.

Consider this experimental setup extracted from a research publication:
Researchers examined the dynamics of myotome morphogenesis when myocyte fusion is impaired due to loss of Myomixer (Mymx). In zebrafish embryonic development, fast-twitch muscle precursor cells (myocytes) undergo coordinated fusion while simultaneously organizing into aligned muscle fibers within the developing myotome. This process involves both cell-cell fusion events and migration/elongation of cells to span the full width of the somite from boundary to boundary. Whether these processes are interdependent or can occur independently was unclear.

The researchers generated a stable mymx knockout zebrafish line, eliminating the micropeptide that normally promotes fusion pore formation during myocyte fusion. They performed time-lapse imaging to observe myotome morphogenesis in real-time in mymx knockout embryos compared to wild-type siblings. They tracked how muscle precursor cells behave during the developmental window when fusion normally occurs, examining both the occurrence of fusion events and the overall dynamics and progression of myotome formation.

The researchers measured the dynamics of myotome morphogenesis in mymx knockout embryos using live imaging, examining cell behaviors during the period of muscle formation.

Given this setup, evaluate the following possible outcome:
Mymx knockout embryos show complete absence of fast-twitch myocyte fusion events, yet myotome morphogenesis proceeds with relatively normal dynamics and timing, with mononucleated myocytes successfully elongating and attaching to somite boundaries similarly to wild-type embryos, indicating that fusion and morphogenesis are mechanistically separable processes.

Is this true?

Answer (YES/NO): NO